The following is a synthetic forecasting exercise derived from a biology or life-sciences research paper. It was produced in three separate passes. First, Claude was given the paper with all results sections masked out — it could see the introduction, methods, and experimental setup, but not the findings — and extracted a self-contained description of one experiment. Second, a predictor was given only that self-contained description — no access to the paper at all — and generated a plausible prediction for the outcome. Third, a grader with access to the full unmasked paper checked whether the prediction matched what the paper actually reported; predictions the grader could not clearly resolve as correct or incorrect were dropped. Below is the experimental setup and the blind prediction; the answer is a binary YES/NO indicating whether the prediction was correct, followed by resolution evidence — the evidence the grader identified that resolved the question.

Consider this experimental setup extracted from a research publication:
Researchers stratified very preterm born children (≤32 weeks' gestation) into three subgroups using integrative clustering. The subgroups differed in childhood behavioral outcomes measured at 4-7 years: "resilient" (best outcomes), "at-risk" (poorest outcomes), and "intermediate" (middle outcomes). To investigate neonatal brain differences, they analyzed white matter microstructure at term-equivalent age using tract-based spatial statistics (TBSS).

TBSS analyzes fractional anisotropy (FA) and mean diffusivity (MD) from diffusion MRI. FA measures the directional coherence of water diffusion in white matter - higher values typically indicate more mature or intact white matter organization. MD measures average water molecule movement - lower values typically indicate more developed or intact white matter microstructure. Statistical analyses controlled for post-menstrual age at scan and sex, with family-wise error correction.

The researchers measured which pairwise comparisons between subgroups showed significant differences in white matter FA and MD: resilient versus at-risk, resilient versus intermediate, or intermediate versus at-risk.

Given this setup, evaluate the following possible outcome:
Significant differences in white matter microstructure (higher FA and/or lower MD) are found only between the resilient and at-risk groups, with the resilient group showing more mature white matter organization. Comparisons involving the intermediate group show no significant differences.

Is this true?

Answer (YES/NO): NO